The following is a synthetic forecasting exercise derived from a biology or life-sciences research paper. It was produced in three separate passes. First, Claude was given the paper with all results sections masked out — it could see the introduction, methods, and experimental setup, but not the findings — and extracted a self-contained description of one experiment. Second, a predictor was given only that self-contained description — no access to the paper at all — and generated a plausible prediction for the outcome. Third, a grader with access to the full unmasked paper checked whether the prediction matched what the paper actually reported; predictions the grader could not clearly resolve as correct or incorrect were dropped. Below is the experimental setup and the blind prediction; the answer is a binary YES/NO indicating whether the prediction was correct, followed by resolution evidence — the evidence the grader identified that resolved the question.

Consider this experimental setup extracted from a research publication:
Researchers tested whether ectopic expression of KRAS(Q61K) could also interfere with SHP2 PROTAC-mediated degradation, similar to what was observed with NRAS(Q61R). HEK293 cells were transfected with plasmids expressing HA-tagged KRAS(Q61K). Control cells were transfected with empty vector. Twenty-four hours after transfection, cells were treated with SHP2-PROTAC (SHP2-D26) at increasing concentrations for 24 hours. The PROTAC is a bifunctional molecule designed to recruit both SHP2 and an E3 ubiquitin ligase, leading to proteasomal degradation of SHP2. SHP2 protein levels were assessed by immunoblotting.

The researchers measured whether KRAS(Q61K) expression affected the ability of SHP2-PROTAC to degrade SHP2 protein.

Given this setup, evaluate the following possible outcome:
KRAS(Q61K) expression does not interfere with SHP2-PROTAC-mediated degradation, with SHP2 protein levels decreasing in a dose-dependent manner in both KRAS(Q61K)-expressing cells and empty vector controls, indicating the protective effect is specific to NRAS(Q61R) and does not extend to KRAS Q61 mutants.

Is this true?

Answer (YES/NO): NO